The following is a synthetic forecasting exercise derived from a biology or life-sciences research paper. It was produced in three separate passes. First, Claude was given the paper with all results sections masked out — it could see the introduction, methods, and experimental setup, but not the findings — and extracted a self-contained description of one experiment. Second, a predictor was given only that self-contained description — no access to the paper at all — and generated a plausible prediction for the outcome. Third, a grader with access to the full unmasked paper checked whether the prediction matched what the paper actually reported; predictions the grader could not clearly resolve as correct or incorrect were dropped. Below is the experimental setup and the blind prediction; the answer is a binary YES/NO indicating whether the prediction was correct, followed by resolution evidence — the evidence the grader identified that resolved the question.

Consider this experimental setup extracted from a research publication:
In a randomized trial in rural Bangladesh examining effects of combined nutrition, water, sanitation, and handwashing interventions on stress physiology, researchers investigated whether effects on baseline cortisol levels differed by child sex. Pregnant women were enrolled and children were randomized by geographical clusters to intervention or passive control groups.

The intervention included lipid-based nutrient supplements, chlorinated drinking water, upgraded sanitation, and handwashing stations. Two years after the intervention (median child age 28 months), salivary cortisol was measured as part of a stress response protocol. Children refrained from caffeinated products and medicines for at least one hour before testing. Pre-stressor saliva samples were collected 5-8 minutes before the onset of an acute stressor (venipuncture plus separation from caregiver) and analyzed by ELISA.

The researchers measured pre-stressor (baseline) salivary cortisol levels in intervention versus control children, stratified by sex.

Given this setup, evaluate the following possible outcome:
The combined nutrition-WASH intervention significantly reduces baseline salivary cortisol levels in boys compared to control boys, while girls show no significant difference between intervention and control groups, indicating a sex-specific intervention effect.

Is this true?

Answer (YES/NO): NO